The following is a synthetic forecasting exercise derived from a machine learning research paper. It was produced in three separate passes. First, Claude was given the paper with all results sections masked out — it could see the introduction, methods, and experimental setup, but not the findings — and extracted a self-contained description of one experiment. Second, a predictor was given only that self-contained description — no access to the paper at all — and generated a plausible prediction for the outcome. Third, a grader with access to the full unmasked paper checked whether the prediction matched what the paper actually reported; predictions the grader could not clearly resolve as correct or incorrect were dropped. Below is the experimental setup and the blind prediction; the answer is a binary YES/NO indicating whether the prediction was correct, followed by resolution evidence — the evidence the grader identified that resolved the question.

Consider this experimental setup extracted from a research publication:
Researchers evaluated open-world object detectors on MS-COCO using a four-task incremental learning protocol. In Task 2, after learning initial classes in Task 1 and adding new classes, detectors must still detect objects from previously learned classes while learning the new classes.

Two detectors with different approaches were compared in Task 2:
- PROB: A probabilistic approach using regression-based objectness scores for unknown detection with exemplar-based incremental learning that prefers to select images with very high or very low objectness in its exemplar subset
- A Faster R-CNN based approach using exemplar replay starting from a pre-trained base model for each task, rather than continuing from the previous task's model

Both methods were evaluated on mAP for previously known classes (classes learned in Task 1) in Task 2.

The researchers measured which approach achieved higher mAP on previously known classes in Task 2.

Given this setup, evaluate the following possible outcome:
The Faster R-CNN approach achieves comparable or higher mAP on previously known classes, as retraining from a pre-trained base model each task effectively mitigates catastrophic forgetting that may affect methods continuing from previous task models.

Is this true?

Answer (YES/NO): NO